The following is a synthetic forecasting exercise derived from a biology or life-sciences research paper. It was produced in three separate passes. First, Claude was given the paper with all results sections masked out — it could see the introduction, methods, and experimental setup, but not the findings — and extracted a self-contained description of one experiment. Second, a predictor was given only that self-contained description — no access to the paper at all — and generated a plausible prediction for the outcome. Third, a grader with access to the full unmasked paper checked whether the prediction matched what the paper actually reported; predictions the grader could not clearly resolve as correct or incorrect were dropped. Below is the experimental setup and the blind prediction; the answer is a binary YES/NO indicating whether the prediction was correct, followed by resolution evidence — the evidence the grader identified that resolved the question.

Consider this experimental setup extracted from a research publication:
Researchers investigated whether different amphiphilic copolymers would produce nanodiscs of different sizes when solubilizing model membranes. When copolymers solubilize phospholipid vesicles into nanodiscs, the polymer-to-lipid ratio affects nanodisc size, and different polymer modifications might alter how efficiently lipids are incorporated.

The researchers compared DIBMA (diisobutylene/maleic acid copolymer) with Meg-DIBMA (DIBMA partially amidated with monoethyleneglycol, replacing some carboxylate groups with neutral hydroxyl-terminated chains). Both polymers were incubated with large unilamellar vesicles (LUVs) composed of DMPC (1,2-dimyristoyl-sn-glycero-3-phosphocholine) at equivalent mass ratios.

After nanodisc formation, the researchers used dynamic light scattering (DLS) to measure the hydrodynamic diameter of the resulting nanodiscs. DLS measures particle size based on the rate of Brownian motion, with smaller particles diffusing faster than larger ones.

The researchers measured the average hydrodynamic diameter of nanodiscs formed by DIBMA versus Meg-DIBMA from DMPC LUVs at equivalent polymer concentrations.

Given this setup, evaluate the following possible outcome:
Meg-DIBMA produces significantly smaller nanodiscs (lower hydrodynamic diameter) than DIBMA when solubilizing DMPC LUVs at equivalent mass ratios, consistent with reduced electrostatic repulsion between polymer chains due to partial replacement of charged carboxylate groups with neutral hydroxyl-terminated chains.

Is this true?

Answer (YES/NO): YES